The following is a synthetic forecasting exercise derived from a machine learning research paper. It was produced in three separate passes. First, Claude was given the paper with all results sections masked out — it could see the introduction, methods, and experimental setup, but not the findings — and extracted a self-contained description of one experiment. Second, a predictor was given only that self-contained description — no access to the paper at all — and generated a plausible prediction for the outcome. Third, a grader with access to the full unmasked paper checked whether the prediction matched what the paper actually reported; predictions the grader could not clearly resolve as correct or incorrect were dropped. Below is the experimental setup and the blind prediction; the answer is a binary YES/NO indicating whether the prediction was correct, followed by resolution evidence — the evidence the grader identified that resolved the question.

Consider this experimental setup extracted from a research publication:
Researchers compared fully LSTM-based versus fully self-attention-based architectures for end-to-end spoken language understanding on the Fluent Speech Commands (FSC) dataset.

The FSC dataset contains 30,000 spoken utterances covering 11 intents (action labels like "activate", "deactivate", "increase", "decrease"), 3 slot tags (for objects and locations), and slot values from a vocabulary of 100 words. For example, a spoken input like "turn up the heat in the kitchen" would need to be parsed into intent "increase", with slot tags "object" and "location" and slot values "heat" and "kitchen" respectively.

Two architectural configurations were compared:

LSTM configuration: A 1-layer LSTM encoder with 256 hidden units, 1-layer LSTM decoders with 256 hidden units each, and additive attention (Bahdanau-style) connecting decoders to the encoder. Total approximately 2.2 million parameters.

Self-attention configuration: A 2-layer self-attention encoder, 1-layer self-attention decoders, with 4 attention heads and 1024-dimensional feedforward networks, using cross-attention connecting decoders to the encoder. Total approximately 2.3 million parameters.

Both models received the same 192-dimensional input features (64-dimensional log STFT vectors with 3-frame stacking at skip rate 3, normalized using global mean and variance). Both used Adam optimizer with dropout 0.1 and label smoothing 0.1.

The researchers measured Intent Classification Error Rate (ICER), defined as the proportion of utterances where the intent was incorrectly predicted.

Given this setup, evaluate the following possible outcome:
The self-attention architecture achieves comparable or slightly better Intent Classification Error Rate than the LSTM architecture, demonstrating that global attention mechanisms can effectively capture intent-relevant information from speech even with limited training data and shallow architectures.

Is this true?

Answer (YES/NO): YES